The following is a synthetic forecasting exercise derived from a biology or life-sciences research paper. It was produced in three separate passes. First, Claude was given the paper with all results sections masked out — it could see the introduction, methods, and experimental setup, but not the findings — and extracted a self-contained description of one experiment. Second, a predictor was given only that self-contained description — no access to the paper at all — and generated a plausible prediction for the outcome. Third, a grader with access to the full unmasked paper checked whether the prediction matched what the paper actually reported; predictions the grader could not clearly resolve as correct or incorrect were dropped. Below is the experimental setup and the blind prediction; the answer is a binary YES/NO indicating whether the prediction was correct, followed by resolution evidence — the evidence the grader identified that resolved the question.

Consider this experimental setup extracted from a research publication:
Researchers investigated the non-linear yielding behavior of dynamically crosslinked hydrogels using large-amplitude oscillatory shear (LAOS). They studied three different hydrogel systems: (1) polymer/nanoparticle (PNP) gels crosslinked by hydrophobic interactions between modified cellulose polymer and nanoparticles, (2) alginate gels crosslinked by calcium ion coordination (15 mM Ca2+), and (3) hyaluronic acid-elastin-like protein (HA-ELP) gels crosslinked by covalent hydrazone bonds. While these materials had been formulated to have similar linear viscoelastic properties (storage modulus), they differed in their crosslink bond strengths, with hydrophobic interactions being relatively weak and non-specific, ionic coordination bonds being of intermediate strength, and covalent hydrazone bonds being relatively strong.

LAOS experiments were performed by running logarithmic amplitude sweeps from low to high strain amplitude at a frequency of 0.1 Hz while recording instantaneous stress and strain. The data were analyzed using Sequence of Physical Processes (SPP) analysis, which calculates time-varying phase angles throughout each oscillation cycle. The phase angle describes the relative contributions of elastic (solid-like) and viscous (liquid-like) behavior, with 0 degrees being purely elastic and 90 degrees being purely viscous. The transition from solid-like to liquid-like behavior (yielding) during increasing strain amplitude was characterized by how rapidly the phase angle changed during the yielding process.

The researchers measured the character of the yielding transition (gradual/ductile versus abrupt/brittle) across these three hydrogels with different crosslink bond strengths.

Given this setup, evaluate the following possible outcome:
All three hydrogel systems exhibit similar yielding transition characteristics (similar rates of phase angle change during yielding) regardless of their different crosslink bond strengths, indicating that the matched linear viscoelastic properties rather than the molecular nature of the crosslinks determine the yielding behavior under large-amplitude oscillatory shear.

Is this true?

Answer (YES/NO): NO